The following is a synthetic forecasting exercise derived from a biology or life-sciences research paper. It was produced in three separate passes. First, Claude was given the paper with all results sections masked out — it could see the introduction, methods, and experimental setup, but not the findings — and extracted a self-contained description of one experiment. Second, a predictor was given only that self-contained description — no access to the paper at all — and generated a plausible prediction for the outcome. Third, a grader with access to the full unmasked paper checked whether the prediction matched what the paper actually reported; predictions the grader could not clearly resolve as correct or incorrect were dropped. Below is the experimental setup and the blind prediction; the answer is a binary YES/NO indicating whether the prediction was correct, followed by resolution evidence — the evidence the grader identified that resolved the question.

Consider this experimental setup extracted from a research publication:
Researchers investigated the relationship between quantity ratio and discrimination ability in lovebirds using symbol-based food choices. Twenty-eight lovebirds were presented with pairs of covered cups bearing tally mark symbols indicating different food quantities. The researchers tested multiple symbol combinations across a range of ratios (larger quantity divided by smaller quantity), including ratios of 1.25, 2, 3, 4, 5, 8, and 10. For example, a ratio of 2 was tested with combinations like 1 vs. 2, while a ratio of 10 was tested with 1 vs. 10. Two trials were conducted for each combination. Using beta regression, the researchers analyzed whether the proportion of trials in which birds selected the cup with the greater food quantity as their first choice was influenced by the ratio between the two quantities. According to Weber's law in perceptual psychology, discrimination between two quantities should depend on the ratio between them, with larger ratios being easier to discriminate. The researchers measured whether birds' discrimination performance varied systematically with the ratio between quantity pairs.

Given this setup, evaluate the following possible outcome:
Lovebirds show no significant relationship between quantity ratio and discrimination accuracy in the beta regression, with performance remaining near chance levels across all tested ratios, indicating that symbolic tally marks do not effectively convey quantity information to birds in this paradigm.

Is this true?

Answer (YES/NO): NO